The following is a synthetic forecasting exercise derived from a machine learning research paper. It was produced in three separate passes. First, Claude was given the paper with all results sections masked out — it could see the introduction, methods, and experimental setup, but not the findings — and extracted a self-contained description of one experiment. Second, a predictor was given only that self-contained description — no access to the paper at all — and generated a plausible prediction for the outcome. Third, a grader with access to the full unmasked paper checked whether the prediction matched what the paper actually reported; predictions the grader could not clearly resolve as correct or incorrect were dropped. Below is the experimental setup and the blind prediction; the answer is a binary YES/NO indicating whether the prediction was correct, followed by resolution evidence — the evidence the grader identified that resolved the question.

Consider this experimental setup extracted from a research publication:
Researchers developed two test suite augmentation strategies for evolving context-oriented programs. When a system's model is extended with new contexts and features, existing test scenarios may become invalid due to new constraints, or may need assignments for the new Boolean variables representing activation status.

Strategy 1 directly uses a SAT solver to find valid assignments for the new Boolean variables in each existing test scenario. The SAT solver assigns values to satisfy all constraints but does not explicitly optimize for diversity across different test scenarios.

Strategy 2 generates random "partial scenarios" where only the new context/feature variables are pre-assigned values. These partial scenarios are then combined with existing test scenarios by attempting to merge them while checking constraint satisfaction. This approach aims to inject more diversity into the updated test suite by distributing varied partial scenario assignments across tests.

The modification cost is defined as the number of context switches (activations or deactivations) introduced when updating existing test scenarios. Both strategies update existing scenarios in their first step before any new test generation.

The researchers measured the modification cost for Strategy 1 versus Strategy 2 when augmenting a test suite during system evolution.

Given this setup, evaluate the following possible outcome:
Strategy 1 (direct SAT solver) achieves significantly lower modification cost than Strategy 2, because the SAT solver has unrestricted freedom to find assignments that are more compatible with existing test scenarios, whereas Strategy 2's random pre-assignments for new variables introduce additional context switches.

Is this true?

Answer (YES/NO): NO